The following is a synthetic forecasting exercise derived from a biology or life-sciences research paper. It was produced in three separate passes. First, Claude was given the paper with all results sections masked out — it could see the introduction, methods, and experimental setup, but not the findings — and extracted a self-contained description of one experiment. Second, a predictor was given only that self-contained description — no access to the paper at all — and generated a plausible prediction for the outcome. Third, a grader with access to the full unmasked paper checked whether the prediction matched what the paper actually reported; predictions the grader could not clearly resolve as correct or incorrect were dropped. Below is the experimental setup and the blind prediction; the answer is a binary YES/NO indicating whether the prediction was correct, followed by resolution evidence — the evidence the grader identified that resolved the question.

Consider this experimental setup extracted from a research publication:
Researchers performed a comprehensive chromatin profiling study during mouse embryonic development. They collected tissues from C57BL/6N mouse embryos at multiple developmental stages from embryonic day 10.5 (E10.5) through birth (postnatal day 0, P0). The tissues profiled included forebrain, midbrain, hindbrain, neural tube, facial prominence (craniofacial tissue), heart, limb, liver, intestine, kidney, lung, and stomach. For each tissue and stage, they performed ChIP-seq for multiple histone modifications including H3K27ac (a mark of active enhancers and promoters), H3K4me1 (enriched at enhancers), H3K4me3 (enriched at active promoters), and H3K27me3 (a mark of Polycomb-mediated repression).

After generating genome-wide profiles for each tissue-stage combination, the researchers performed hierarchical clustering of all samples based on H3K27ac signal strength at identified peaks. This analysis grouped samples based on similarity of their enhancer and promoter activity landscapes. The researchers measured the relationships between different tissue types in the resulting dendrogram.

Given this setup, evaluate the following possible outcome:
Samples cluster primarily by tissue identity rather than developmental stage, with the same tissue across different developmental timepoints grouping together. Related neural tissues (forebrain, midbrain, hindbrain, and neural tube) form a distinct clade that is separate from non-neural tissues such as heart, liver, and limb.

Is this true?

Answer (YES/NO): YES